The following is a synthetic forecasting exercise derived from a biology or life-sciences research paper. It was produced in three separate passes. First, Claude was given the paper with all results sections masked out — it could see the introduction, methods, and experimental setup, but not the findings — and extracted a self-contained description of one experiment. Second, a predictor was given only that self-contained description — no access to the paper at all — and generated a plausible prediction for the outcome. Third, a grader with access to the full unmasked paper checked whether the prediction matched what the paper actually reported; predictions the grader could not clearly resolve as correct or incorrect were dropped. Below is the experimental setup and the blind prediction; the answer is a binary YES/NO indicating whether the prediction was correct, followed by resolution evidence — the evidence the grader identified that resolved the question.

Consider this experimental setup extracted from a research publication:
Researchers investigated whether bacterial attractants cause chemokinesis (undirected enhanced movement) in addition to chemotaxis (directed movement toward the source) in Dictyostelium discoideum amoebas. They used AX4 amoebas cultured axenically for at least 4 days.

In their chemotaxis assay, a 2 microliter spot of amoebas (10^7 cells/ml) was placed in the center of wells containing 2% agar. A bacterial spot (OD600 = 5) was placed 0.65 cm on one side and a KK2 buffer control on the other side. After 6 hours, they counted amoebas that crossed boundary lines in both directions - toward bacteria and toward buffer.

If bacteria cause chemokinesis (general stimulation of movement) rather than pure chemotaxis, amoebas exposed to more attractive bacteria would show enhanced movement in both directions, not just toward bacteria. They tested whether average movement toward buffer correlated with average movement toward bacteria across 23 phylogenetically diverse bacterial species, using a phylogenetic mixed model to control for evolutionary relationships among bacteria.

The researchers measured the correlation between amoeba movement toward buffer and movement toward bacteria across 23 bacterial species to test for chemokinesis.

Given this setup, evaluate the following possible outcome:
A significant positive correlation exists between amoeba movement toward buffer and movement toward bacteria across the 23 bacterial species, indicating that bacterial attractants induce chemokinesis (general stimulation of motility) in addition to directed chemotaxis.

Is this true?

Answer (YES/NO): NO